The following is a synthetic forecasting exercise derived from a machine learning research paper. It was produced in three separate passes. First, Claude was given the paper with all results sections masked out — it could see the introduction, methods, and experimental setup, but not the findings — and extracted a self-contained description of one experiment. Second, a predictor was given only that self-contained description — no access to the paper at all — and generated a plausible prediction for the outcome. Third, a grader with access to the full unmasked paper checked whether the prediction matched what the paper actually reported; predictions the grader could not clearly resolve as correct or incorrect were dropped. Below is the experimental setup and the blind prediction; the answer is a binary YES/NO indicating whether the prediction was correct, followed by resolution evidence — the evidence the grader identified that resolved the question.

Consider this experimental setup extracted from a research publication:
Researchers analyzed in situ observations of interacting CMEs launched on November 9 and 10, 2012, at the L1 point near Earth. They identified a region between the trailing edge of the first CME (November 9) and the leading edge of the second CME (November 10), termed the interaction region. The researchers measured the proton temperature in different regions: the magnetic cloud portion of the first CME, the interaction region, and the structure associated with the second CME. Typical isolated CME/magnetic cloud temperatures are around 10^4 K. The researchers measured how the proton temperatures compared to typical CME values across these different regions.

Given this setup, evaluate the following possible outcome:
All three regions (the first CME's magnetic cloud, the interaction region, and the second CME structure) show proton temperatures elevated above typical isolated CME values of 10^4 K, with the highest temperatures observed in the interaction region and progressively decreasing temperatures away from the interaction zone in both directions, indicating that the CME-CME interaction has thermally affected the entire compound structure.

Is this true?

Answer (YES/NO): NO